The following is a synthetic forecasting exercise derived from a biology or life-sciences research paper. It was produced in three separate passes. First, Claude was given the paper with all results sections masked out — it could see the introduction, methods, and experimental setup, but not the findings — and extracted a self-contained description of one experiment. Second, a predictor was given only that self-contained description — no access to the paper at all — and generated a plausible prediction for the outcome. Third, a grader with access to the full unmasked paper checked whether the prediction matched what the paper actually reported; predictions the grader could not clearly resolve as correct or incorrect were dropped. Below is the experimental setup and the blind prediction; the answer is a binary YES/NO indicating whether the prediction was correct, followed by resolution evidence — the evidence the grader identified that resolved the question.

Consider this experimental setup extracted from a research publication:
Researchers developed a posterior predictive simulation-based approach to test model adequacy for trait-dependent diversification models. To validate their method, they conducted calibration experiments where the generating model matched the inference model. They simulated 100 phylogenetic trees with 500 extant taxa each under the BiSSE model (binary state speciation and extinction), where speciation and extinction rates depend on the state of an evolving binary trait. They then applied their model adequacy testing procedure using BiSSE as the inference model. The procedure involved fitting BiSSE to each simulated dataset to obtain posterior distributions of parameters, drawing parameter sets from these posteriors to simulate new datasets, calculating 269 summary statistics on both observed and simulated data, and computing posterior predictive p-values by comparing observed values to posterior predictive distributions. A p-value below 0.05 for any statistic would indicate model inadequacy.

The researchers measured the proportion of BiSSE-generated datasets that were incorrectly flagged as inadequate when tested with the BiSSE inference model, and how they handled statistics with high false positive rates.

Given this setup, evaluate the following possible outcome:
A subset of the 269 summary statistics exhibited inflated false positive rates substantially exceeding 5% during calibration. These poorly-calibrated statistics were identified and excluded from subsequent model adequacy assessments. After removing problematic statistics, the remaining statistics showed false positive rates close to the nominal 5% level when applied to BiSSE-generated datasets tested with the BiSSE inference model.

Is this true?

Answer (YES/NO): NO